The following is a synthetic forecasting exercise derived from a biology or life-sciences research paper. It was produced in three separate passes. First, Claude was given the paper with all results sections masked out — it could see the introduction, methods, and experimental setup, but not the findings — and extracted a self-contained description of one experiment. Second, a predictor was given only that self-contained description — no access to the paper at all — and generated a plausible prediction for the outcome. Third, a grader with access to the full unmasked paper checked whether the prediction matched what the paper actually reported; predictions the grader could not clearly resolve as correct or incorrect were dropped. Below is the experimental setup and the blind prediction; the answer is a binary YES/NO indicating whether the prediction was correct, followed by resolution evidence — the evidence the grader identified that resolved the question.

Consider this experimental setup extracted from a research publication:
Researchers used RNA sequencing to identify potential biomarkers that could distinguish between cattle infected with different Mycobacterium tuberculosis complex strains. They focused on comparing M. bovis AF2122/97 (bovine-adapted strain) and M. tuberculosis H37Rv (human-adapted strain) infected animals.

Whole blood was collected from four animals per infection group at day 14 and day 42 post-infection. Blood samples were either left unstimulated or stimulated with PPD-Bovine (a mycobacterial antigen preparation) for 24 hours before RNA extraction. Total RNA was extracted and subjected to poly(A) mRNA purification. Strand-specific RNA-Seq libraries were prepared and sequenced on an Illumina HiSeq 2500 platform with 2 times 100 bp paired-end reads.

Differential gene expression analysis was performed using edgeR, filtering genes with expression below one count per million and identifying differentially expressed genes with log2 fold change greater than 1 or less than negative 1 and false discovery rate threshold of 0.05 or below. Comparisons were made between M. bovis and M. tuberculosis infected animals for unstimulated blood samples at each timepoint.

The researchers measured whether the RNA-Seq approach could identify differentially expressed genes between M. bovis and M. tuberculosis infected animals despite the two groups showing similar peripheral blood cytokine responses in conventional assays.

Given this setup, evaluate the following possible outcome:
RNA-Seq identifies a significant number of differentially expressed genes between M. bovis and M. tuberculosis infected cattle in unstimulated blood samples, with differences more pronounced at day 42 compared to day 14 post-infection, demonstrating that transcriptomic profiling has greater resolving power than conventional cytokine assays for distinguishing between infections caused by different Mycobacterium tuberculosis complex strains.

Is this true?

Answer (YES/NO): NO